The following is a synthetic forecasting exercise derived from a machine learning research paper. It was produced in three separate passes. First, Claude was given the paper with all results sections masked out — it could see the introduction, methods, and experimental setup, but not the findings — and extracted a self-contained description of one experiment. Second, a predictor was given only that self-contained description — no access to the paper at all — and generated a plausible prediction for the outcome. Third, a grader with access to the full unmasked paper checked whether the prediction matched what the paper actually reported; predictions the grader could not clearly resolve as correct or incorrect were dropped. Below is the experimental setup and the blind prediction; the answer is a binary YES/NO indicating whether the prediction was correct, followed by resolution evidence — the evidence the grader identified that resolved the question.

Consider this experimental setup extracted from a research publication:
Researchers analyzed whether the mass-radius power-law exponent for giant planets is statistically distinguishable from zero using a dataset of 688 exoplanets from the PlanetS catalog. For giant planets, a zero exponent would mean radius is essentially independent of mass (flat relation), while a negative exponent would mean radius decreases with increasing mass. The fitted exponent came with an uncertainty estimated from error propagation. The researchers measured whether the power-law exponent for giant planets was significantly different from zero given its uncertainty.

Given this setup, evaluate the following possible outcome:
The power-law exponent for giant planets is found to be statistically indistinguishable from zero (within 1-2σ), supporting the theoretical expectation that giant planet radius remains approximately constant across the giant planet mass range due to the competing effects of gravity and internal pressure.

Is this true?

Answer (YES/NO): YES